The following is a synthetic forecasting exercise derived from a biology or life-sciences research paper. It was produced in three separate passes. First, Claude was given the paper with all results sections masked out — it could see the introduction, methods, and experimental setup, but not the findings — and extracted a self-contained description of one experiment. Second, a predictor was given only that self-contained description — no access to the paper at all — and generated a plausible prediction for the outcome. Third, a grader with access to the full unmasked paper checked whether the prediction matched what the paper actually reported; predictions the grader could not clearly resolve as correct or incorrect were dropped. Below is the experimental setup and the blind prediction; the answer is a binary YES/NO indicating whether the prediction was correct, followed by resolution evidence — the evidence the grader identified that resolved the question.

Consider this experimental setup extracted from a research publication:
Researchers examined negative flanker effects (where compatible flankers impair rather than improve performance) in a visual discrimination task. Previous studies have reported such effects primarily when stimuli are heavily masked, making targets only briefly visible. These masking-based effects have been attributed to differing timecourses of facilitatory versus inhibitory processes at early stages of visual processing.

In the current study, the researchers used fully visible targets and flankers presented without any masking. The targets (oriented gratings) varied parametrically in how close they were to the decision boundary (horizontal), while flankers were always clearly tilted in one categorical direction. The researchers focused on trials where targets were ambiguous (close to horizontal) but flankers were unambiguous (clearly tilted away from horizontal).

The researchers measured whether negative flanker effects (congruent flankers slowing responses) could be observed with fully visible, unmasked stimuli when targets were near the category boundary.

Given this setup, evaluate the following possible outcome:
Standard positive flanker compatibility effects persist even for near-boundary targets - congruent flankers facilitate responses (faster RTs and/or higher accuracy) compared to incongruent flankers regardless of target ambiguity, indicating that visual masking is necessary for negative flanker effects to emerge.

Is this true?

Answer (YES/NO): NO